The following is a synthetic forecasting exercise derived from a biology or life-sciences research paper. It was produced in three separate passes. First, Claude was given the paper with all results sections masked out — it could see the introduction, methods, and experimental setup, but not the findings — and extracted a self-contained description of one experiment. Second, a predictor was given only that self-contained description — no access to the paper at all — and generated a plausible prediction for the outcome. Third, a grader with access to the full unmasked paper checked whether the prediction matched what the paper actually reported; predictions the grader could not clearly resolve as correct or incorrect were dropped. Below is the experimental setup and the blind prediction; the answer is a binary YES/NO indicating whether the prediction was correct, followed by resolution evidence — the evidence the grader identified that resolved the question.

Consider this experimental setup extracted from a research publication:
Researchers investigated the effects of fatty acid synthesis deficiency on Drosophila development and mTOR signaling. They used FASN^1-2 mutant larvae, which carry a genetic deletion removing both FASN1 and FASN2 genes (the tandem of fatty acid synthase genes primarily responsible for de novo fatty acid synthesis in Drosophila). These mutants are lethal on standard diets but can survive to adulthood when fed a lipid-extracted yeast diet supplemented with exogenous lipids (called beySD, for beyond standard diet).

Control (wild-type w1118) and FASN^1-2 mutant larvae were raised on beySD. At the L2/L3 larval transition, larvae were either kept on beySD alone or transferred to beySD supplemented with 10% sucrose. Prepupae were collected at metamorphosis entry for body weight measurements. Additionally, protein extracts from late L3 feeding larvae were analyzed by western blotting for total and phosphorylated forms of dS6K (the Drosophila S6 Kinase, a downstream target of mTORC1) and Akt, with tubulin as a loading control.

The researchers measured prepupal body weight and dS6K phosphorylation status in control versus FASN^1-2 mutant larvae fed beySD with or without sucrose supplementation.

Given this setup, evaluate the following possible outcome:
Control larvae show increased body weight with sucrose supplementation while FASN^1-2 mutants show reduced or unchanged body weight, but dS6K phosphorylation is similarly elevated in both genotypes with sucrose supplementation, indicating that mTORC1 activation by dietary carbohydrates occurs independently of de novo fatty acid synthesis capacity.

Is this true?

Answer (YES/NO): NO